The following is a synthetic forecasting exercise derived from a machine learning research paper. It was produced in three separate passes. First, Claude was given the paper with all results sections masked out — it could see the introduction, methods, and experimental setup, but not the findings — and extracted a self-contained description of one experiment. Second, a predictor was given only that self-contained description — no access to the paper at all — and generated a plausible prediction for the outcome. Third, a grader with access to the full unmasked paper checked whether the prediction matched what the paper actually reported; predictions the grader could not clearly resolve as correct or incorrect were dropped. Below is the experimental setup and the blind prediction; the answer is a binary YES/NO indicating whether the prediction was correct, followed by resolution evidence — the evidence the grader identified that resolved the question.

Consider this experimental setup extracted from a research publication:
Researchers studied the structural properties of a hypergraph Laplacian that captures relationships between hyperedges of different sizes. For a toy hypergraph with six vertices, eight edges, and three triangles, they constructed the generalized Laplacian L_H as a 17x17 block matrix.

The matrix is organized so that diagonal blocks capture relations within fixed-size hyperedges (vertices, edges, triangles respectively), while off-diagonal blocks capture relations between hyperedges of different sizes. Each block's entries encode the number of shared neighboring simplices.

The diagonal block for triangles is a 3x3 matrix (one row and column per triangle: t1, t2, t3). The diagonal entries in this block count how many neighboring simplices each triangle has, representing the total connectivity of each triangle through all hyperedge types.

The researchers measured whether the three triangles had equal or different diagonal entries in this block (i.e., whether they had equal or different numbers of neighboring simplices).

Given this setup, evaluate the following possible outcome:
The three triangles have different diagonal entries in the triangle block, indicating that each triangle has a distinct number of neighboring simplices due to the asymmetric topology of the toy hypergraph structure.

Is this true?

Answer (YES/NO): NO